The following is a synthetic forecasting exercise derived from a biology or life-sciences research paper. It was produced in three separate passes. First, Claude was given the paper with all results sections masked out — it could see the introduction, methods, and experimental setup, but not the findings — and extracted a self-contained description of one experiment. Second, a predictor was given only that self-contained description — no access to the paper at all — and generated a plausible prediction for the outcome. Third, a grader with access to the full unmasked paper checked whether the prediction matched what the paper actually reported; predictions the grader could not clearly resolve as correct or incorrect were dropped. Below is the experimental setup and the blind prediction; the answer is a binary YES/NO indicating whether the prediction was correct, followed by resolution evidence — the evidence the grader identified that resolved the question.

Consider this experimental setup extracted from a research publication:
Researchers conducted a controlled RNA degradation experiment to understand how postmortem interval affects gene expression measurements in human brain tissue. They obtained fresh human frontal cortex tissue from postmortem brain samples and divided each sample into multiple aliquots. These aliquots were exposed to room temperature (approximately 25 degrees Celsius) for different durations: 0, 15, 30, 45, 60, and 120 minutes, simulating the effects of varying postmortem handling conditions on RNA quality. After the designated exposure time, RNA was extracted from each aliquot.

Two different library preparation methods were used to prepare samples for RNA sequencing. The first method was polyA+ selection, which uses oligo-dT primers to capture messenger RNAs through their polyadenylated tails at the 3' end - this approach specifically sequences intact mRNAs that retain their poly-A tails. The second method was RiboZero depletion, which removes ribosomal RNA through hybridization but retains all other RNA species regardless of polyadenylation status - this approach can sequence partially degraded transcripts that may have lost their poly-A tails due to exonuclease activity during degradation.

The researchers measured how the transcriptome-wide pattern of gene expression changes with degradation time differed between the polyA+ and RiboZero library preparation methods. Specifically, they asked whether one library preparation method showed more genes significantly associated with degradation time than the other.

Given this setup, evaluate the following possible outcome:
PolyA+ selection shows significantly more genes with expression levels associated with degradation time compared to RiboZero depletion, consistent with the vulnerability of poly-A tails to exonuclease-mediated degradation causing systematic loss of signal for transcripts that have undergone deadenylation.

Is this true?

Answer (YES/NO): NO